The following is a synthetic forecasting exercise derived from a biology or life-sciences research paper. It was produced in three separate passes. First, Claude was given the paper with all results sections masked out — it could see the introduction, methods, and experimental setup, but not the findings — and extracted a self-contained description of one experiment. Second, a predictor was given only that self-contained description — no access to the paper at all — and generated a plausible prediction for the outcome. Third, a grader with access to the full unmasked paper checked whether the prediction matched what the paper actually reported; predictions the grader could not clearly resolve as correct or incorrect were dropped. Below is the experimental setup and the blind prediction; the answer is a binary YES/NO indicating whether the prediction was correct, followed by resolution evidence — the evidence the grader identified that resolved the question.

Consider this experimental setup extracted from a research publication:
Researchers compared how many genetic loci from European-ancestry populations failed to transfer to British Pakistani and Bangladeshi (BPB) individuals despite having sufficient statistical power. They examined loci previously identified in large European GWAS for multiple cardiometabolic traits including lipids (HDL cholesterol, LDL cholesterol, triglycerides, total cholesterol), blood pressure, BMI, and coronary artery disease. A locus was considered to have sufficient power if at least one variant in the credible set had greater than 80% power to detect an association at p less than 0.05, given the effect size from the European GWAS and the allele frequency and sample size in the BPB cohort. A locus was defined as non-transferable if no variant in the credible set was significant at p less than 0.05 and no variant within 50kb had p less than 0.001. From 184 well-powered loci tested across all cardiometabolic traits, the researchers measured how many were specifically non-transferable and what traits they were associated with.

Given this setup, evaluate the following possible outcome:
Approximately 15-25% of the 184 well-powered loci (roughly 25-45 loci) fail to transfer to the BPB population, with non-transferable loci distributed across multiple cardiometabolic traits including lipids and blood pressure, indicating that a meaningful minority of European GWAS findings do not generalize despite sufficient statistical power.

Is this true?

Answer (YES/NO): NO